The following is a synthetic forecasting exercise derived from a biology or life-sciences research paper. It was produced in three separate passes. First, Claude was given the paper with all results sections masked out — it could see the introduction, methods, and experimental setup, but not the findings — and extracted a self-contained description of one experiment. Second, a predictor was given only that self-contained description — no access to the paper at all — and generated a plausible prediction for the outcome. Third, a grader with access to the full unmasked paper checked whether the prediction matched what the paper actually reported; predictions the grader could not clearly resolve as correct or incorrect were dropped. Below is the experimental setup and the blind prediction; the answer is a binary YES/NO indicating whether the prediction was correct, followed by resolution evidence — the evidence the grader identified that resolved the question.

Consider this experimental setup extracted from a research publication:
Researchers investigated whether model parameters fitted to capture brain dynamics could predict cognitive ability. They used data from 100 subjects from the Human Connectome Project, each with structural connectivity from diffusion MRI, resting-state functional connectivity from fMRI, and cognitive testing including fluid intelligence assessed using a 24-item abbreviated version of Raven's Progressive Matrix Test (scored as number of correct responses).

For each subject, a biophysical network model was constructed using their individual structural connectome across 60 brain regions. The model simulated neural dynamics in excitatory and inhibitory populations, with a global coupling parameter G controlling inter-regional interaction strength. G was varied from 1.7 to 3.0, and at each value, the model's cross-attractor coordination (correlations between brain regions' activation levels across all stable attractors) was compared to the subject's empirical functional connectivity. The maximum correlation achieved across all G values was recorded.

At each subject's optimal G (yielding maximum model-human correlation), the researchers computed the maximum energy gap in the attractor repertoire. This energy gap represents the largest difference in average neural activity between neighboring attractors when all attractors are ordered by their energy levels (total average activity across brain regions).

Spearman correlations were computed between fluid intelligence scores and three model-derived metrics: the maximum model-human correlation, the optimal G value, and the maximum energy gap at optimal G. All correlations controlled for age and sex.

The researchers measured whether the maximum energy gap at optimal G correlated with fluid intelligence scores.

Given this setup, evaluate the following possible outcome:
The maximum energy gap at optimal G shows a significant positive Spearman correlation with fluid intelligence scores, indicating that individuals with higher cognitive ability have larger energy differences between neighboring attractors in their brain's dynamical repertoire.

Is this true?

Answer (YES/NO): NO